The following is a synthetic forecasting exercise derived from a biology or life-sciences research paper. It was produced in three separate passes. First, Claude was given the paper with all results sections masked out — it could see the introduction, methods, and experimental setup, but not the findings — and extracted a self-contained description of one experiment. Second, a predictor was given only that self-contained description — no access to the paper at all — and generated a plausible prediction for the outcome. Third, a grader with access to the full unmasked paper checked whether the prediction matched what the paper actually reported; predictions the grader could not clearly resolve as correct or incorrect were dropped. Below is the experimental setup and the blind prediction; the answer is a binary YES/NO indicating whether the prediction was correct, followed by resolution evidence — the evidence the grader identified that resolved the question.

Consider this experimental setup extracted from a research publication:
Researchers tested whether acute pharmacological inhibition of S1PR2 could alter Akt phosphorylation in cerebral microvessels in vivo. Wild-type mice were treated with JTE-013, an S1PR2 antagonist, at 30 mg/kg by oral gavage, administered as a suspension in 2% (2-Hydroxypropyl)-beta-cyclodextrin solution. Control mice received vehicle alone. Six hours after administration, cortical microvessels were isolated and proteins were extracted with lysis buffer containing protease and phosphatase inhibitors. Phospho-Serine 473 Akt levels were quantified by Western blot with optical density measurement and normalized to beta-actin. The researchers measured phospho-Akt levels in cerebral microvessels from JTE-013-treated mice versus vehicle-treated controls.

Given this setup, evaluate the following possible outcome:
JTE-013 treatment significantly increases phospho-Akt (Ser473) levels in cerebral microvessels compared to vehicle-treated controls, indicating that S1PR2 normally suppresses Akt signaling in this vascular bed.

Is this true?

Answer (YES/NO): YES